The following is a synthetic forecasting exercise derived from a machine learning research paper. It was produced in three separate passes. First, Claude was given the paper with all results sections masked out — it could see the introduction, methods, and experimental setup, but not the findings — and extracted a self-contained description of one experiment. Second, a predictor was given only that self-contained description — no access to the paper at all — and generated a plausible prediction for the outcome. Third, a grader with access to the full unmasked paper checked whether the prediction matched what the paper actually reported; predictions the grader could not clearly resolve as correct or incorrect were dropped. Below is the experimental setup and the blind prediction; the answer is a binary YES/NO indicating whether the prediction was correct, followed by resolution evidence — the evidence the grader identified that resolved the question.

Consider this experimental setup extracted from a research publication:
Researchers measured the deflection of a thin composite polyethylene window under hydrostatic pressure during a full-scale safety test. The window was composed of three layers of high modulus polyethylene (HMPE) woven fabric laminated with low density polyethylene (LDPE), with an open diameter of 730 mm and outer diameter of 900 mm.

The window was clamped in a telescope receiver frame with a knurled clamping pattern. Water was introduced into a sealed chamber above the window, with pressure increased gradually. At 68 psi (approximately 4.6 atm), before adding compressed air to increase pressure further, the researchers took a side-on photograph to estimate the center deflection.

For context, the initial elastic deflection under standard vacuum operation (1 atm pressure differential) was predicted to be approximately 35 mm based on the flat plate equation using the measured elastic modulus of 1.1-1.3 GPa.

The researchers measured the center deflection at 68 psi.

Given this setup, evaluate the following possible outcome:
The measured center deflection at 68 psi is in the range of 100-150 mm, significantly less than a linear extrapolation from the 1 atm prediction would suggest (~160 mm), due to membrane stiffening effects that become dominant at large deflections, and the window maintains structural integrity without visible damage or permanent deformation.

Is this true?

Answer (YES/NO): NO